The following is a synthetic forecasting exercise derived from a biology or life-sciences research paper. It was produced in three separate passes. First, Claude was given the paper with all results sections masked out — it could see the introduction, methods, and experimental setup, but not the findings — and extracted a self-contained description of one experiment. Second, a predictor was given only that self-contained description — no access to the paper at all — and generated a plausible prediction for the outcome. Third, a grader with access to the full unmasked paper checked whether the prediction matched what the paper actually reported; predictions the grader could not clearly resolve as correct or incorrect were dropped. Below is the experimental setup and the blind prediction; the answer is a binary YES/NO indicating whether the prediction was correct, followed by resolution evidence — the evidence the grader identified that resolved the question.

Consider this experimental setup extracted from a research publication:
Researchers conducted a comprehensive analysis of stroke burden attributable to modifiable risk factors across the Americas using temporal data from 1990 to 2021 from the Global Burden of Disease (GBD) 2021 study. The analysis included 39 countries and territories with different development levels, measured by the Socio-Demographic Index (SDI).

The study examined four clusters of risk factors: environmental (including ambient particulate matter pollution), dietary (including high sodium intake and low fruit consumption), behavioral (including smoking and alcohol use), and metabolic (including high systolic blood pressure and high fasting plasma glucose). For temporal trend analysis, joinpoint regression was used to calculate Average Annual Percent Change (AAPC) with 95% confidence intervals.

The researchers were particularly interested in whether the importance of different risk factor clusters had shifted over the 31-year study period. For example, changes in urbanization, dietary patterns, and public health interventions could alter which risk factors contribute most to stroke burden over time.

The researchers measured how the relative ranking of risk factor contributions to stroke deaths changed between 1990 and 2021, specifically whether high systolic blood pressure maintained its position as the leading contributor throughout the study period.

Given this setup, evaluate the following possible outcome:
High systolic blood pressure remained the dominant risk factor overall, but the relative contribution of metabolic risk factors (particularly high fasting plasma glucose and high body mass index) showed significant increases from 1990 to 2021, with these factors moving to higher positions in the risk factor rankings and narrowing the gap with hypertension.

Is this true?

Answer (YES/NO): NO